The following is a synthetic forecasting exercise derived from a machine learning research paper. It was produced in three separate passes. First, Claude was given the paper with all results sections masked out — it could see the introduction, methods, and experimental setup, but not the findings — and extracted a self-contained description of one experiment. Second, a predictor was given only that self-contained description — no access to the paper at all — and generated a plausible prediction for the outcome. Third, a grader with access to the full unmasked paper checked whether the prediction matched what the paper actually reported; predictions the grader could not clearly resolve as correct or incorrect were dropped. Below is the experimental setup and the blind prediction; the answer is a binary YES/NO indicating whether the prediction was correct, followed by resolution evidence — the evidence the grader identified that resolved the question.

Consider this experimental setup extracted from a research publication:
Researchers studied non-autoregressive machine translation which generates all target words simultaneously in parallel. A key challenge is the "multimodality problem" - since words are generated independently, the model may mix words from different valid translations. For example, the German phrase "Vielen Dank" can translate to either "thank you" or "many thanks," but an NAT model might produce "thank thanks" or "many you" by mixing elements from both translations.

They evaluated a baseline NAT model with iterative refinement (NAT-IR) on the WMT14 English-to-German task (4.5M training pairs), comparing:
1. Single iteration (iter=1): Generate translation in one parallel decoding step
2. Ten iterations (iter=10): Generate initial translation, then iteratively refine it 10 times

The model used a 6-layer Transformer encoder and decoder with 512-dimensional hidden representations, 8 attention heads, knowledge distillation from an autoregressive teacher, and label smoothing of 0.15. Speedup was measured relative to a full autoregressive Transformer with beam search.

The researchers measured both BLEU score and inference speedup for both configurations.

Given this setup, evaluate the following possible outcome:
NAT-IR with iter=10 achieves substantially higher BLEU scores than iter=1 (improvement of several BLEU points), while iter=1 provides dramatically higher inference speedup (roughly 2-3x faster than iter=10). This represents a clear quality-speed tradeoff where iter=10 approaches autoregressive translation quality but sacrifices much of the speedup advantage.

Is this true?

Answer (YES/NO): NO